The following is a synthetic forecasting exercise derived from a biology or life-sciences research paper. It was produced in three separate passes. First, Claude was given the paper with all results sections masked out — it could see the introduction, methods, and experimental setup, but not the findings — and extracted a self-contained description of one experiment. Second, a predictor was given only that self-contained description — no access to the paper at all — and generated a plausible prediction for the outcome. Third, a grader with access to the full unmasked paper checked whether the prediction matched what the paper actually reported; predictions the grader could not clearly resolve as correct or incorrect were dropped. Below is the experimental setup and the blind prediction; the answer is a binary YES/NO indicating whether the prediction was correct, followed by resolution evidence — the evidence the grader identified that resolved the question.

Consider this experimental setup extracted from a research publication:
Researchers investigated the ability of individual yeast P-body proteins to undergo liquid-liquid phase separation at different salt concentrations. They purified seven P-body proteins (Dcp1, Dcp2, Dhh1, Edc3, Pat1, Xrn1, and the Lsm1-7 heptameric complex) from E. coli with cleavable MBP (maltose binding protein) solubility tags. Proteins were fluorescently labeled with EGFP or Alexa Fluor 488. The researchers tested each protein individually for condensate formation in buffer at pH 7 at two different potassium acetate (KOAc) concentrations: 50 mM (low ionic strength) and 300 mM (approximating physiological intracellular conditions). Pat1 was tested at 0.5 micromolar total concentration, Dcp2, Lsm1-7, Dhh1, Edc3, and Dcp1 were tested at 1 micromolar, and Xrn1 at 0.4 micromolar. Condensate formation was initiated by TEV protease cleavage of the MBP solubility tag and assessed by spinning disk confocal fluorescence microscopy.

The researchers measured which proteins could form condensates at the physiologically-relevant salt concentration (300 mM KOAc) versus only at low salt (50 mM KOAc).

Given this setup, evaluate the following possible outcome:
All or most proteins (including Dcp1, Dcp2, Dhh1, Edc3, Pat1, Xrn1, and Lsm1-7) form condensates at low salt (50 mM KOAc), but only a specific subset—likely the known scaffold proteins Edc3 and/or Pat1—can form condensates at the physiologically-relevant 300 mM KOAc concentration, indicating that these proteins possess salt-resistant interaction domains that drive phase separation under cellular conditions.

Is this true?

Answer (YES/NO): NO